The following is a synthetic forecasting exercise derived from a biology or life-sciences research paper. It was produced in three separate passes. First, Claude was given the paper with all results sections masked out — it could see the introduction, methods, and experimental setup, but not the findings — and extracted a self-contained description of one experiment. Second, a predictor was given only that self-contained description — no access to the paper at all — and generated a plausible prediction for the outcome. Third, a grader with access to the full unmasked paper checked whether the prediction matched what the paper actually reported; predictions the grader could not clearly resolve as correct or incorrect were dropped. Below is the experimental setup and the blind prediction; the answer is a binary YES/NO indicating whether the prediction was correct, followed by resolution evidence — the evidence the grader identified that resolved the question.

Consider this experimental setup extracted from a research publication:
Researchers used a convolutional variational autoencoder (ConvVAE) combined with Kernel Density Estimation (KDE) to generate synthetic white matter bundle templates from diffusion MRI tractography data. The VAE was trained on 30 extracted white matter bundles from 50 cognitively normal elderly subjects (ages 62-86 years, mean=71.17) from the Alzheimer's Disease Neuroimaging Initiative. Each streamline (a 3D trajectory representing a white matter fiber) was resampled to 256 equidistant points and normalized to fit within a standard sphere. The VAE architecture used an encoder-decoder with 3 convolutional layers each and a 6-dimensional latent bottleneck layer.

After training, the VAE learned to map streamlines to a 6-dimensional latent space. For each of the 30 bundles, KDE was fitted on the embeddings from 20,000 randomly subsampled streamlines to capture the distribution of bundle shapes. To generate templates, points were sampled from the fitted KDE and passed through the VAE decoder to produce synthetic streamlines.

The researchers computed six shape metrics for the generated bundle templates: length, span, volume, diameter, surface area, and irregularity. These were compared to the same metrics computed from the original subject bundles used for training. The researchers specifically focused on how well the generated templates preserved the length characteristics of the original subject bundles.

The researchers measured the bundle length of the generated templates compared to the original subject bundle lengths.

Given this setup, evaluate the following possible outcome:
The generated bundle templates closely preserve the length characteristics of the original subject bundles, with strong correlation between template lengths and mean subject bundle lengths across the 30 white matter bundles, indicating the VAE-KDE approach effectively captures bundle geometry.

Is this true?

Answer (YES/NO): NO